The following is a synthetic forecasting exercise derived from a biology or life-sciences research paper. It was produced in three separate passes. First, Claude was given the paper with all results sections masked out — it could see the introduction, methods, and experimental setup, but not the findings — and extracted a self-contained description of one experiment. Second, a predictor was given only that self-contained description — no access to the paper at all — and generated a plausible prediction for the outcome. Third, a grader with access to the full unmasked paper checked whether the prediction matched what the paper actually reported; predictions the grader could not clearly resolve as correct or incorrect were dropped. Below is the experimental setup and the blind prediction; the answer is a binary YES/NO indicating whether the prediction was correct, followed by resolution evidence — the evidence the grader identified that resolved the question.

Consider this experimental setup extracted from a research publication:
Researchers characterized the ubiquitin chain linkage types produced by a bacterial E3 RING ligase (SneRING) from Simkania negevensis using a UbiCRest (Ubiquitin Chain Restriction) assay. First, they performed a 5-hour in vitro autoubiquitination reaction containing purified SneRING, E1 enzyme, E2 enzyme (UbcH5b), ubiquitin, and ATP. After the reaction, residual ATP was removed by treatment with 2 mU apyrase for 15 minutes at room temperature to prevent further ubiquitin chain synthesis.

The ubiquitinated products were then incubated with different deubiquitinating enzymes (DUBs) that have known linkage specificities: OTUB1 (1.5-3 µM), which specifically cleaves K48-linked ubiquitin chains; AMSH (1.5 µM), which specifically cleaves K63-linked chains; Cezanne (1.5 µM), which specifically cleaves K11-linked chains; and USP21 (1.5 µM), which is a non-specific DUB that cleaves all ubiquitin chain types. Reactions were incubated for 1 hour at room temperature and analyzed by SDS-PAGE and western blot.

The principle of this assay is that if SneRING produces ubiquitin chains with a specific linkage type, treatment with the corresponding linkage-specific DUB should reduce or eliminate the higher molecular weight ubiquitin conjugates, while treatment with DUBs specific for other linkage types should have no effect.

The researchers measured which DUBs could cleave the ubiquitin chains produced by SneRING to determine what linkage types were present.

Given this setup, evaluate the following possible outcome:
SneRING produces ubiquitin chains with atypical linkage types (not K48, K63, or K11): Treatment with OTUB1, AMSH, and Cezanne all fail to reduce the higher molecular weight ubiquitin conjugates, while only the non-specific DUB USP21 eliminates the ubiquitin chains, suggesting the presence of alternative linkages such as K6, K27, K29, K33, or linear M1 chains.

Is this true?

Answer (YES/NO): NO